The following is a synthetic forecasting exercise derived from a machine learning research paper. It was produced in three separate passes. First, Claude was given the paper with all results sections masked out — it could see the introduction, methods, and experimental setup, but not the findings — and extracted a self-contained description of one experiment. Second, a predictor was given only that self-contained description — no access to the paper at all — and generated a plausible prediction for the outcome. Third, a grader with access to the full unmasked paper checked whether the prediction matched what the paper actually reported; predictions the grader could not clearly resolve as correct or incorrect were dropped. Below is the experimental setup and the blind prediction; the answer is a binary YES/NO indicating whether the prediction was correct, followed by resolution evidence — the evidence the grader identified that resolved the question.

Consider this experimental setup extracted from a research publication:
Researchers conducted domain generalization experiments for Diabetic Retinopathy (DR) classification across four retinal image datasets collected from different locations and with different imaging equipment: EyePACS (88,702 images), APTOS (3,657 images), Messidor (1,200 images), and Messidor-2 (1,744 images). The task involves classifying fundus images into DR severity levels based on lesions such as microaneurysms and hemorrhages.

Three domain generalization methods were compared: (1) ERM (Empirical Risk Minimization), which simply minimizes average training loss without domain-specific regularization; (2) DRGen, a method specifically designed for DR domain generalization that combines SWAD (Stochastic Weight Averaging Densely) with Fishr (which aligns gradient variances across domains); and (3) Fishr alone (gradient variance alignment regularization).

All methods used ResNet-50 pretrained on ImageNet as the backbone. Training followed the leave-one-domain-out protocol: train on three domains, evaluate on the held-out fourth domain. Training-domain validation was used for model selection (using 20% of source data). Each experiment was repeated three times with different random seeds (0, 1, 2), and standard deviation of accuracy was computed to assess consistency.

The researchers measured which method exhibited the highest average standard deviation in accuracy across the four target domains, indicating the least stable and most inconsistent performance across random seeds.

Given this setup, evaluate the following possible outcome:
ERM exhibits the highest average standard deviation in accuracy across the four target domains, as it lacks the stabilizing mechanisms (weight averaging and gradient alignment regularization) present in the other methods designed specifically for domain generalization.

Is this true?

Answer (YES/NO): NO